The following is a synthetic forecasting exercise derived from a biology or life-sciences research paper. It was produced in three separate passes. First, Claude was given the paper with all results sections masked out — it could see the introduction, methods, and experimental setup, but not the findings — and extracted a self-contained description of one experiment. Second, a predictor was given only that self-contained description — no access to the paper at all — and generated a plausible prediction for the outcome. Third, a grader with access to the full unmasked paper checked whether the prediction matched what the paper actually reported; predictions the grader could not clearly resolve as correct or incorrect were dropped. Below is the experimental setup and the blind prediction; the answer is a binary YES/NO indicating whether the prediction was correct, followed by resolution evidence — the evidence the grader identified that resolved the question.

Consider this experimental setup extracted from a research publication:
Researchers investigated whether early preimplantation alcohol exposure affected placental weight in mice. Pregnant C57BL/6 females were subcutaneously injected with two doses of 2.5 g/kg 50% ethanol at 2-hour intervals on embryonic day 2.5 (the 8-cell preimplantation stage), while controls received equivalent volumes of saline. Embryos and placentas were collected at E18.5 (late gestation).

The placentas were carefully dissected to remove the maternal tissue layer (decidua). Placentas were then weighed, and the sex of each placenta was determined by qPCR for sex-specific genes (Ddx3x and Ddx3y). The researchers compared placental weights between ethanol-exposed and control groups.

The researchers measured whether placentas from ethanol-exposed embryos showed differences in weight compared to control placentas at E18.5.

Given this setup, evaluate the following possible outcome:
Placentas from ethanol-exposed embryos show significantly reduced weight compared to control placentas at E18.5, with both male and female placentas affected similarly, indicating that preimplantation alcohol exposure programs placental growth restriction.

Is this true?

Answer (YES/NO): NO